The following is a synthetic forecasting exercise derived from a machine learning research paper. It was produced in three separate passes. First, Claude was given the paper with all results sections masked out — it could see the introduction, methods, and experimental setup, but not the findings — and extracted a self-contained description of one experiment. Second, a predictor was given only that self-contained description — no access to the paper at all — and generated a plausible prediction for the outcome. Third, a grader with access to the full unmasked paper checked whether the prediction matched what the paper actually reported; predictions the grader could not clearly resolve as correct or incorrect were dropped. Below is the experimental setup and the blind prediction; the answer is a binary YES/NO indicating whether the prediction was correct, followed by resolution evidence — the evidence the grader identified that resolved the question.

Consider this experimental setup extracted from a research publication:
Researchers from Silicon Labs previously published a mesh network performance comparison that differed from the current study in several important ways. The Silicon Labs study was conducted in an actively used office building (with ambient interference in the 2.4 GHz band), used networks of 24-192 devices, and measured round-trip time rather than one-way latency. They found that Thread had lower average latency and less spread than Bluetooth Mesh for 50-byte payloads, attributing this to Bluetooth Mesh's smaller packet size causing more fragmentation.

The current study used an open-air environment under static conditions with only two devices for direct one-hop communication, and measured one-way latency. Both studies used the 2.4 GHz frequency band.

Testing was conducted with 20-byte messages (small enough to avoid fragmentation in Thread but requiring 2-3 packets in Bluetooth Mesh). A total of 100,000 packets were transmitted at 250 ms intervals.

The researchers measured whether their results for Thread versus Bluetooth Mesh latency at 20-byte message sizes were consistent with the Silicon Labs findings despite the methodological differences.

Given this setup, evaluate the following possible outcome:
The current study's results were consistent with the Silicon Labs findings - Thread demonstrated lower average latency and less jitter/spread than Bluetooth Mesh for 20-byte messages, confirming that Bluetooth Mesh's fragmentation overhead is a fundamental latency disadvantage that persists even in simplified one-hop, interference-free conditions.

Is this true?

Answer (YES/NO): YES